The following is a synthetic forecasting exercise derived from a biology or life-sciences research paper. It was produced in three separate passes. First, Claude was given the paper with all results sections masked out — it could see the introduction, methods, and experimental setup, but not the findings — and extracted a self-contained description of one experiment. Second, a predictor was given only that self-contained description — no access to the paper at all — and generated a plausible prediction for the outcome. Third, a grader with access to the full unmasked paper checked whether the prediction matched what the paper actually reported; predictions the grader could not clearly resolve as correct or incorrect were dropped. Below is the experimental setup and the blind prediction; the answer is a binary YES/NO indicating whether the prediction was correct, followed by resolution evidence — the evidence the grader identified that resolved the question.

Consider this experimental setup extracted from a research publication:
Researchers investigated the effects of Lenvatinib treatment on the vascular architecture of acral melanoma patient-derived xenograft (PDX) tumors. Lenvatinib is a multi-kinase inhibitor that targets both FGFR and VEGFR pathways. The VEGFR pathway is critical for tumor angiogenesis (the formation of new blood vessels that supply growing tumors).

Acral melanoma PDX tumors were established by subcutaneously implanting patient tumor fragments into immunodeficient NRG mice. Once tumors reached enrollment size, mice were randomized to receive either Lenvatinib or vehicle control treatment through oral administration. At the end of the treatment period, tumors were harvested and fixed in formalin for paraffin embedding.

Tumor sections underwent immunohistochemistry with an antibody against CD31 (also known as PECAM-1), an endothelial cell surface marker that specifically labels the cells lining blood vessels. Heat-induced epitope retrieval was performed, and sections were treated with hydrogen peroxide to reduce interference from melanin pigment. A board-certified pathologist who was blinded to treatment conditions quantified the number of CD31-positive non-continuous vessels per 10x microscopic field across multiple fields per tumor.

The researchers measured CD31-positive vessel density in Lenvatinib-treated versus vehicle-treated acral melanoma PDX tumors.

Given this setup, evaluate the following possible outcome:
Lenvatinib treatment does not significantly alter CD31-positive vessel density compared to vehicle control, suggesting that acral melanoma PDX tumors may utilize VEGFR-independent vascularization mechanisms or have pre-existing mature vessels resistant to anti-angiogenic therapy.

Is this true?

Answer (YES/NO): NO